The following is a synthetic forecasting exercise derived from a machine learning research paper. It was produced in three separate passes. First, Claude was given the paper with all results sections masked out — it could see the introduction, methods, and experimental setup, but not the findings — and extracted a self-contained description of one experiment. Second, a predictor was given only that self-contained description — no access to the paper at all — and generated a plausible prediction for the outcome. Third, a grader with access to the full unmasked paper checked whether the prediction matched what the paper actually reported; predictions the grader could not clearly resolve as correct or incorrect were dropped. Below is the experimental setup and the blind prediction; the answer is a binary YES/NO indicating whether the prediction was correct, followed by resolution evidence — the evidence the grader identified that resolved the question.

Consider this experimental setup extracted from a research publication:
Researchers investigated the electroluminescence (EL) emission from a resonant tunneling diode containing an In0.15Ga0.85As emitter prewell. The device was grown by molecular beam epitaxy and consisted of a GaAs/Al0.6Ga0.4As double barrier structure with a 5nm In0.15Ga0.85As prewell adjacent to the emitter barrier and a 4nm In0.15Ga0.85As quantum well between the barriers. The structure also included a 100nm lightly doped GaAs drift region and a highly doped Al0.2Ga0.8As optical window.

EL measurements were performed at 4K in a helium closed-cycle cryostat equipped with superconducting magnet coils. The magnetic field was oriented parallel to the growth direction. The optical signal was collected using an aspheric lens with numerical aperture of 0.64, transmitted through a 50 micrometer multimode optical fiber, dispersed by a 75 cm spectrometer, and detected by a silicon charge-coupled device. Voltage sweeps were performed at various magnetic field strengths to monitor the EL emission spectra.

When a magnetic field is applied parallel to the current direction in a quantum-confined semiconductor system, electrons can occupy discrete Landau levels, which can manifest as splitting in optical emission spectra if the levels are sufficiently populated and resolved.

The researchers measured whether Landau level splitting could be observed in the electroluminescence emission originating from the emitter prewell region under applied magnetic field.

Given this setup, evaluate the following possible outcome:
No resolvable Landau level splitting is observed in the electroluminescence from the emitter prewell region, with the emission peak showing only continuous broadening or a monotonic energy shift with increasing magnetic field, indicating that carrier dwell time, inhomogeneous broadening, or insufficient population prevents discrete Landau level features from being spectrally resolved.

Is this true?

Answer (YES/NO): NO